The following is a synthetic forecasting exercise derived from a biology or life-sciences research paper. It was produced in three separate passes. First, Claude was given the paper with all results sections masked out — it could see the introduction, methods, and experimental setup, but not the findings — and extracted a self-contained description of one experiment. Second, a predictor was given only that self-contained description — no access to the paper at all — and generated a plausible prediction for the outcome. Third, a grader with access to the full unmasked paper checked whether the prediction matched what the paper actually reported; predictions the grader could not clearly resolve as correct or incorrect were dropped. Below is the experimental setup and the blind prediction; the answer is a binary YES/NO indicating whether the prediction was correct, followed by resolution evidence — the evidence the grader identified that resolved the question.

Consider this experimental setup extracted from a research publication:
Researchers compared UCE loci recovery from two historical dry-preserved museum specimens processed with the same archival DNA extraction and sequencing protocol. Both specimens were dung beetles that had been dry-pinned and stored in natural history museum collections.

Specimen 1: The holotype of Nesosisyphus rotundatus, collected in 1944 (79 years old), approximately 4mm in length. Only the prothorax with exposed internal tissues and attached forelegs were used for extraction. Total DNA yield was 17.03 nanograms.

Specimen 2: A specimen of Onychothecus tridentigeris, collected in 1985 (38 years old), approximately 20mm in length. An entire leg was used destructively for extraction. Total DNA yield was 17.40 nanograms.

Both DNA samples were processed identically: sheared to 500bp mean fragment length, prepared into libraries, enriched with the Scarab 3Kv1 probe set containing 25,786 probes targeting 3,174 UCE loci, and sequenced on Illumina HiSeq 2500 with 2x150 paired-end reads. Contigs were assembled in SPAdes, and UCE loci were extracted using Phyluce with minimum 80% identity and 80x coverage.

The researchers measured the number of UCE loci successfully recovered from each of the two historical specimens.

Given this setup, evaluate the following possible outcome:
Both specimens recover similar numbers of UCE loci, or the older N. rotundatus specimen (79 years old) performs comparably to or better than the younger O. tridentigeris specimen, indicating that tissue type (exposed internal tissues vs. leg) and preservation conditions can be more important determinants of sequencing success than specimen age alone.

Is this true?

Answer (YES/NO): YES